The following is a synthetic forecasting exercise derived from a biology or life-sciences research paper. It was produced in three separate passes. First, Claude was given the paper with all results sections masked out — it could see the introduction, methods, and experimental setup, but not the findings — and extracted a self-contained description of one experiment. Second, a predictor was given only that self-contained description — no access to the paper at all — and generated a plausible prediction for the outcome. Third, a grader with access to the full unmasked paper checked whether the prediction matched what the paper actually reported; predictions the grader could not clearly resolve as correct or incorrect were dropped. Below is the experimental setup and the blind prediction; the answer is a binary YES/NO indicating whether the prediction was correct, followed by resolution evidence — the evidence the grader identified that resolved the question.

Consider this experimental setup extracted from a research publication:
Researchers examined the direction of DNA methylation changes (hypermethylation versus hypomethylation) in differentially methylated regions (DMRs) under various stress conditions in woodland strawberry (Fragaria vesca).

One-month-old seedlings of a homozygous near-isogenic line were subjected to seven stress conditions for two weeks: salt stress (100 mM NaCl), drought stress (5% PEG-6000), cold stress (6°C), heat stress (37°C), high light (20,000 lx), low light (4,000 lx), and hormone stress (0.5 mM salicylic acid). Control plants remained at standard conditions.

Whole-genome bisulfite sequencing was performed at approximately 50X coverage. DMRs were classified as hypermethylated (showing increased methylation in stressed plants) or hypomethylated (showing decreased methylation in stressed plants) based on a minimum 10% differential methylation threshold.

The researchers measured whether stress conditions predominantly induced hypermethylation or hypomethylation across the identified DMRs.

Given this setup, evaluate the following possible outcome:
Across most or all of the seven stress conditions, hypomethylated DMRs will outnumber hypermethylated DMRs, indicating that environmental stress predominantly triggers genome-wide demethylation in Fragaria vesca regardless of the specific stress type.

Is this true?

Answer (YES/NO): NO